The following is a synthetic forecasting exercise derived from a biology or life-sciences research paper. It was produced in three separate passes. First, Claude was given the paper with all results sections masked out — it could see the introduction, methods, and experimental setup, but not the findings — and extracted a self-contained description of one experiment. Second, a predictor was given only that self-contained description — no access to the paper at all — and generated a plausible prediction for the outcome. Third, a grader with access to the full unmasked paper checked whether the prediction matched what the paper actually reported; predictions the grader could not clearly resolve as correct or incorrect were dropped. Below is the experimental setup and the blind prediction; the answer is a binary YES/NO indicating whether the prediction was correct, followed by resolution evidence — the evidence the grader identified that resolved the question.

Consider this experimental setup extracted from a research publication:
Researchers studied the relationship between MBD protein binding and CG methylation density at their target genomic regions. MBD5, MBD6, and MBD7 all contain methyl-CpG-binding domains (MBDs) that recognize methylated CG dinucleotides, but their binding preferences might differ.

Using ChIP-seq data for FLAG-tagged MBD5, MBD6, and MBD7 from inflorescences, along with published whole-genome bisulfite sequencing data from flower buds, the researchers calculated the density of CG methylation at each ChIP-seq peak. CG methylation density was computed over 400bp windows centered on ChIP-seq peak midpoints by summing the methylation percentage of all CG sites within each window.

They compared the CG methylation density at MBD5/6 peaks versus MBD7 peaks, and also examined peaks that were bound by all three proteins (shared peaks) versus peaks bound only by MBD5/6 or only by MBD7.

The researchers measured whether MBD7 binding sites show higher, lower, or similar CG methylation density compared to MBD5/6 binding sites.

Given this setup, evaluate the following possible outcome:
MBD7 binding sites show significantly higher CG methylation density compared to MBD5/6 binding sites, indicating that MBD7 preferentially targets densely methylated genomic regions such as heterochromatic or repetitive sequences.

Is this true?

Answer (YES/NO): NO